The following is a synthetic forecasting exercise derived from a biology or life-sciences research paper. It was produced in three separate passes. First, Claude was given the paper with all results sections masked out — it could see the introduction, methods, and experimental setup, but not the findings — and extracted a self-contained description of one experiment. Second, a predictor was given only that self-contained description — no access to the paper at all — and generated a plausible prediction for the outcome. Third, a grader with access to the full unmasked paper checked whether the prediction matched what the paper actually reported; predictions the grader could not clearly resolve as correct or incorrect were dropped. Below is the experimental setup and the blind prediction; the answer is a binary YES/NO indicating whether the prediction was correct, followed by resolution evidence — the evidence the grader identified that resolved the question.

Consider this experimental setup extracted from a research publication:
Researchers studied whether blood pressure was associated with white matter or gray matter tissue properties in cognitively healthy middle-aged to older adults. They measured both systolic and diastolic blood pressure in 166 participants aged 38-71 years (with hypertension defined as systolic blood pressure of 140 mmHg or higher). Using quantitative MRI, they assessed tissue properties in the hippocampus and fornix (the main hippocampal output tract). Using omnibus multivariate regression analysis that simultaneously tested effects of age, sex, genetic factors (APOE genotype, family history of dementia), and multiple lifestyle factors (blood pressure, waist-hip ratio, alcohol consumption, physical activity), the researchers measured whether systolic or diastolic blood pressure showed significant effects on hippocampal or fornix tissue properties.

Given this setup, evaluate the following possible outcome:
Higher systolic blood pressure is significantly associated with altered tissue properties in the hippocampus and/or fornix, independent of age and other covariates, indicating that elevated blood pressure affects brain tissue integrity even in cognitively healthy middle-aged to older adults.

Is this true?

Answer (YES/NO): NO